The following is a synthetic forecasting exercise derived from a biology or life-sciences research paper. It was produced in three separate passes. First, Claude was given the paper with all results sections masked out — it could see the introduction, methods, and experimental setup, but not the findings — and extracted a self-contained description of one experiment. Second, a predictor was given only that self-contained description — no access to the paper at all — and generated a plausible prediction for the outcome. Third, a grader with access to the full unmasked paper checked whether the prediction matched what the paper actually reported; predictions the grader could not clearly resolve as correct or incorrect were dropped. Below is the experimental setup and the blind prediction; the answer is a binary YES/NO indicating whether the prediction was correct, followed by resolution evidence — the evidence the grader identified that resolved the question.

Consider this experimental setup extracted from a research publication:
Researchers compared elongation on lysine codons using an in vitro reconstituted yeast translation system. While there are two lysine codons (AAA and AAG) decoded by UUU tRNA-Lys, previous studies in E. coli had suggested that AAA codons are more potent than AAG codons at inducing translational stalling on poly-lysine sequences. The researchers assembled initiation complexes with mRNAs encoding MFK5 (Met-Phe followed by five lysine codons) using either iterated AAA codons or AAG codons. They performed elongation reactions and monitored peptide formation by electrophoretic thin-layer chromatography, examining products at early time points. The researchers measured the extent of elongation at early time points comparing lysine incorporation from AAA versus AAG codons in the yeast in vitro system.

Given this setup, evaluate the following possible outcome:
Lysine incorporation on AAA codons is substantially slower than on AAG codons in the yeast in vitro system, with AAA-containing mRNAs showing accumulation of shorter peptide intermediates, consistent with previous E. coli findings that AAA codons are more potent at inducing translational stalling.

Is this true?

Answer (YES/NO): YES